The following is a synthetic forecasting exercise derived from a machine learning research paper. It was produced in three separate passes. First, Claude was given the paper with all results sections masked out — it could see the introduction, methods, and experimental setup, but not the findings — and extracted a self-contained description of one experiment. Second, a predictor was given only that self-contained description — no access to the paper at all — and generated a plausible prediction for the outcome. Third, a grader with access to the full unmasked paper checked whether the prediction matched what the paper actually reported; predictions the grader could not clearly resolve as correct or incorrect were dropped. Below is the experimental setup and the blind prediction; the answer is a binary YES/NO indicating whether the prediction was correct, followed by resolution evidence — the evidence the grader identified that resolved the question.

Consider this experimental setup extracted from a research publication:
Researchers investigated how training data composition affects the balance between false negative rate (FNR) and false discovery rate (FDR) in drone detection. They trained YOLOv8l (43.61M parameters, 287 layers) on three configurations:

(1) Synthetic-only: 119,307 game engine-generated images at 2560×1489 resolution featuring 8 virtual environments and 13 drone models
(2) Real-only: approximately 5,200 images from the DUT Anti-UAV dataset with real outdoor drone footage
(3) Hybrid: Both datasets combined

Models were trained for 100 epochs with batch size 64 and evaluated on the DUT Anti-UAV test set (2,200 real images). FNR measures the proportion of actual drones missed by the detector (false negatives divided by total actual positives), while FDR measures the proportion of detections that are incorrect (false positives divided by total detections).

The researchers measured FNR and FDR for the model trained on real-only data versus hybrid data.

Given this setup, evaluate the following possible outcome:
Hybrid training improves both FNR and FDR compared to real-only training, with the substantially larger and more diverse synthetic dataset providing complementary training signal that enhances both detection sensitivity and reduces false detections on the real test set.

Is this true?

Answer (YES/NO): YES